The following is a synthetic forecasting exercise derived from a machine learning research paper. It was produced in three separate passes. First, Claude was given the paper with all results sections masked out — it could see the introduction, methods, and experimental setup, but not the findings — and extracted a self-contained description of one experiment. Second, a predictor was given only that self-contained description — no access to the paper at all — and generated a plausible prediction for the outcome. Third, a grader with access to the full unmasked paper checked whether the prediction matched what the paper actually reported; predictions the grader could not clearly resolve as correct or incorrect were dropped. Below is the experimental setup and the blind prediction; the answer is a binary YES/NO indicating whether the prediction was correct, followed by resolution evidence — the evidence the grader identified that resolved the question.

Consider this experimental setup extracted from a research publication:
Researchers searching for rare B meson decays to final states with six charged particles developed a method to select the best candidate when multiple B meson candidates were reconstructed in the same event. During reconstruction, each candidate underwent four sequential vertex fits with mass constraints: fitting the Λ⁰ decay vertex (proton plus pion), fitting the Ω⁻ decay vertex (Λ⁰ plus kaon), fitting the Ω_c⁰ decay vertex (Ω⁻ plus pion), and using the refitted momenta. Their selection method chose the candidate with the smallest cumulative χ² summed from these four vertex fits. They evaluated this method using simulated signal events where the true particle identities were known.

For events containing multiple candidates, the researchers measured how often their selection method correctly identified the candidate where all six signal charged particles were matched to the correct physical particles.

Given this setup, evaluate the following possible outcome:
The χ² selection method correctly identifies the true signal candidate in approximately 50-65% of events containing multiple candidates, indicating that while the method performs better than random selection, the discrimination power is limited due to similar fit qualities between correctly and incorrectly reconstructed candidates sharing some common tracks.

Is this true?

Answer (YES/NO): NO